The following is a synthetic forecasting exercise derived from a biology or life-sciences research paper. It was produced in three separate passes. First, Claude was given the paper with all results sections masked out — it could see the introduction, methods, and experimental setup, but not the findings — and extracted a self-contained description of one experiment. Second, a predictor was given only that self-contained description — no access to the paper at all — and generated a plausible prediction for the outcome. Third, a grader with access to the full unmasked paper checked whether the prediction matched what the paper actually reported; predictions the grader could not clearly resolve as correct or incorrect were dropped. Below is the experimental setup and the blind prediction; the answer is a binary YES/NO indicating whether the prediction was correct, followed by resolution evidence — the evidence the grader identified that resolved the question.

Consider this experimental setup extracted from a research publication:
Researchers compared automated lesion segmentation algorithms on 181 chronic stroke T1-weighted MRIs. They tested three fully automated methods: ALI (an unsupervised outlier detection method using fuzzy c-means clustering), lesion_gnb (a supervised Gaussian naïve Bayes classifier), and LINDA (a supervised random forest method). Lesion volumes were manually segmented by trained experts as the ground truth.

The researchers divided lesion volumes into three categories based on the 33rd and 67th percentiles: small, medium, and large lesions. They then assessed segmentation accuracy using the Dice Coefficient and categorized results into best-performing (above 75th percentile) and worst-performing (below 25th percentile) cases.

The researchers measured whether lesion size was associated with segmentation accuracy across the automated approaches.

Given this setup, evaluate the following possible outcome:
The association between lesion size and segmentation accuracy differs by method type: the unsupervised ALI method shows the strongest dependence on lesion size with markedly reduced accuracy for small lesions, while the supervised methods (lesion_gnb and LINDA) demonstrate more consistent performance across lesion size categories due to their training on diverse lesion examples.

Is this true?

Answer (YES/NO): NO